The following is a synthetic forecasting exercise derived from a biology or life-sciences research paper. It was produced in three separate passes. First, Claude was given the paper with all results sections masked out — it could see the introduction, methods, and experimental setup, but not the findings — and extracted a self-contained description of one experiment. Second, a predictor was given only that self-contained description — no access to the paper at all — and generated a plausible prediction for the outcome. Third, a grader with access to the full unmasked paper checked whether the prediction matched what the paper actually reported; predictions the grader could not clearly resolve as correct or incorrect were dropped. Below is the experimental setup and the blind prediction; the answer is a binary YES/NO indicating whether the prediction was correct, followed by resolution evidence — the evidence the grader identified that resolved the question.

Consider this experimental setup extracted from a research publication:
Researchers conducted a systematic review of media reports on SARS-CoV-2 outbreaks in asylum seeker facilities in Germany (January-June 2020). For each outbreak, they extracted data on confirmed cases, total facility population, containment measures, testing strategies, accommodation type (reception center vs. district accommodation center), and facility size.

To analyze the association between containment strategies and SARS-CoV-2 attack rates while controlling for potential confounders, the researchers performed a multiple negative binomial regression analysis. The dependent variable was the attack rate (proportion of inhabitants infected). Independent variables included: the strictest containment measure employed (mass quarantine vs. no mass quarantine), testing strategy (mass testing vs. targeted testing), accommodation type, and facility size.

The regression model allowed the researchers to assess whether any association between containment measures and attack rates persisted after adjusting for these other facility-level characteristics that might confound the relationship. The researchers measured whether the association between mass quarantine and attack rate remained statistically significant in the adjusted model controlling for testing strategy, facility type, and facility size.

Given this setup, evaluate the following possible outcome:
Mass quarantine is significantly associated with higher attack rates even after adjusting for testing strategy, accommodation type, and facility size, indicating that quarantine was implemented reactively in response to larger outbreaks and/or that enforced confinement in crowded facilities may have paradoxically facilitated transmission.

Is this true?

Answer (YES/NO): YES